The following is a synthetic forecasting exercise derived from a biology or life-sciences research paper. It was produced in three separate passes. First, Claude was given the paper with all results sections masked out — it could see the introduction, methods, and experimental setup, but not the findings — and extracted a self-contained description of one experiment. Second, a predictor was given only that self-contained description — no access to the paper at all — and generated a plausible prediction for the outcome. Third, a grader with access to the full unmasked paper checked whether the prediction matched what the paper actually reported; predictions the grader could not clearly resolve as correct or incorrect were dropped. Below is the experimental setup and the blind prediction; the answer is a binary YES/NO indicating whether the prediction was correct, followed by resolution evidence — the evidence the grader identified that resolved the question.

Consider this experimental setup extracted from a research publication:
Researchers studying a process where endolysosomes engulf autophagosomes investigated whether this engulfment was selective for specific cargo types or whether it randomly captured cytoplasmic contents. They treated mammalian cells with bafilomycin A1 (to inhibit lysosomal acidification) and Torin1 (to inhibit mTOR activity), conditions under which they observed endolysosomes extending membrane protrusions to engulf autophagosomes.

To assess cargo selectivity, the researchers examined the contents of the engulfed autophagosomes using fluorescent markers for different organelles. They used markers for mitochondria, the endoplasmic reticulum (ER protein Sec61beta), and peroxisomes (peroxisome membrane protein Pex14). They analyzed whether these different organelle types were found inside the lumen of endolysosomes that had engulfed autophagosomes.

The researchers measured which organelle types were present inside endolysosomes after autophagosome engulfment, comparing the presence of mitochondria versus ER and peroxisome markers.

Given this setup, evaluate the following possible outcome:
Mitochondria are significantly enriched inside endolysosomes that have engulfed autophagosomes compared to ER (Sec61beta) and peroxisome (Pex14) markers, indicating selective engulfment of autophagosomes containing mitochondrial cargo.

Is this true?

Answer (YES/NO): NO